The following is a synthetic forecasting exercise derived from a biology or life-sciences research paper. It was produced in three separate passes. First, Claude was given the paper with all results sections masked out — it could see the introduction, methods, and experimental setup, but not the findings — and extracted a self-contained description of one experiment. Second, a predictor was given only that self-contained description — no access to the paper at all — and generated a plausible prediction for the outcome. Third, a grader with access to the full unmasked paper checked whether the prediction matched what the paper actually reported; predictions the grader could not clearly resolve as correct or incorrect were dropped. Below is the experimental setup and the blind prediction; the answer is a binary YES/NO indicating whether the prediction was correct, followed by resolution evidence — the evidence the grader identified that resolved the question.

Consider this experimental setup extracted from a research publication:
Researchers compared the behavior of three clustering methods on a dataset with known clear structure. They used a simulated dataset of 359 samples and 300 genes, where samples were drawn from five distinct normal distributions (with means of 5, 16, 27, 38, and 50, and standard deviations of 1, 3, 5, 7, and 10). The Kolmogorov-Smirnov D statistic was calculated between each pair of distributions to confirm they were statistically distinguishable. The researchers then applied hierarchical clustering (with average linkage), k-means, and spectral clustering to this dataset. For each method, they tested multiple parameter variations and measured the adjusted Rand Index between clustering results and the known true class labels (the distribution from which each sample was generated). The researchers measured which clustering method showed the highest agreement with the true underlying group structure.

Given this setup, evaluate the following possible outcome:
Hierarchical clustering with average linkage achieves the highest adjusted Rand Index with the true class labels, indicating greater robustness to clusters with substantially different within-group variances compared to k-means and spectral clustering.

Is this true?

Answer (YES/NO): NO